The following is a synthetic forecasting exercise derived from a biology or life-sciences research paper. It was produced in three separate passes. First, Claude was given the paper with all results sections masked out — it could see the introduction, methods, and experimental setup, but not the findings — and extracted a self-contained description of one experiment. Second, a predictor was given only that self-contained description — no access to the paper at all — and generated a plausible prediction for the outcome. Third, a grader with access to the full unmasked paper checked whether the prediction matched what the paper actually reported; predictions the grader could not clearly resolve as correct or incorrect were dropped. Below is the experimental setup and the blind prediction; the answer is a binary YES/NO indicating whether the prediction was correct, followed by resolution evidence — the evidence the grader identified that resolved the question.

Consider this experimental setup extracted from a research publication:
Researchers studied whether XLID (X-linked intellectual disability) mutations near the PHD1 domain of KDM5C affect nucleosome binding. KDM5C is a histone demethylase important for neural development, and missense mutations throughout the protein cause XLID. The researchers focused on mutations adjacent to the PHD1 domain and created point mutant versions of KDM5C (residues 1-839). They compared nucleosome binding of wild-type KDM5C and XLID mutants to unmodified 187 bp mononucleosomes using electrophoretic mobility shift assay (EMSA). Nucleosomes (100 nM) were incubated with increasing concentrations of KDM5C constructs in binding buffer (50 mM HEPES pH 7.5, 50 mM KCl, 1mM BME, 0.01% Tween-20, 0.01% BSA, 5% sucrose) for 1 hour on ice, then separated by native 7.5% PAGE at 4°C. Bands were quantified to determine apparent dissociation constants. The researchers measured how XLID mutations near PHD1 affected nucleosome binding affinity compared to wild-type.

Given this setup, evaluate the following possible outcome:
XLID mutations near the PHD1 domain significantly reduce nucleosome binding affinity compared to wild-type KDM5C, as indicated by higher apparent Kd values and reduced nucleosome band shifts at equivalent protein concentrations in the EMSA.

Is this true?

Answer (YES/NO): NO